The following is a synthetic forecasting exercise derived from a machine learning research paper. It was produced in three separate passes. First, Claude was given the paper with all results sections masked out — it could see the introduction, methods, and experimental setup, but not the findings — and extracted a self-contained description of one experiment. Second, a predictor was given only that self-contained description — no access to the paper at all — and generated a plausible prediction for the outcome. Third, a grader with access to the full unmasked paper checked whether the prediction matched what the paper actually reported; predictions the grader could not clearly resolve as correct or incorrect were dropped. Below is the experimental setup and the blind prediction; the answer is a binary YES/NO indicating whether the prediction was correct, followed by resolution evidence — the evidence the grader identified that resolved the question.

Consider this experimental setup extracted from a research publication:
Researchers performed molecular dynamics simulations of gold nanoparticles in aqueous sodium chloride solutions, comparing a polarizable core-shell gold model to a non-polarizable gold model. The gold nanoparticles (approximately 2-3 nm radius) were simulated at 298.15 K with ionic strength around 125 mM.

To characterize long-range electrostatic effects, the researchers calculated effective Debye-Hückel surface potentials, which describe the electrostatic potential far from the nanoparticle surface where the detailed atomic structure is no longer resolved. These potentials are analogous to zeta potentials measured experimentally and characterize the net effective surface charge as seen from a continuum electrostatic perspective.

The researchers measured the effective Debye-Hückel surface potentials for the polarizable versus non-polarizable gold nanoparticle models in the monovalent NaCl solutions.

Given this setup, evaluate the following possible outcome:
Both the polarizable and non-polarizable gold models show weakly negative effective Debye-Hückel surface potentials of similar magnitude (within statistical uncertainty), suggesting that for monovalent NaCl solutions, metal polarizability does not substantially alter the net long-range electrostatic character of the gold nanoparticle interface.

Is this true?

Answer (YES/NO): YES